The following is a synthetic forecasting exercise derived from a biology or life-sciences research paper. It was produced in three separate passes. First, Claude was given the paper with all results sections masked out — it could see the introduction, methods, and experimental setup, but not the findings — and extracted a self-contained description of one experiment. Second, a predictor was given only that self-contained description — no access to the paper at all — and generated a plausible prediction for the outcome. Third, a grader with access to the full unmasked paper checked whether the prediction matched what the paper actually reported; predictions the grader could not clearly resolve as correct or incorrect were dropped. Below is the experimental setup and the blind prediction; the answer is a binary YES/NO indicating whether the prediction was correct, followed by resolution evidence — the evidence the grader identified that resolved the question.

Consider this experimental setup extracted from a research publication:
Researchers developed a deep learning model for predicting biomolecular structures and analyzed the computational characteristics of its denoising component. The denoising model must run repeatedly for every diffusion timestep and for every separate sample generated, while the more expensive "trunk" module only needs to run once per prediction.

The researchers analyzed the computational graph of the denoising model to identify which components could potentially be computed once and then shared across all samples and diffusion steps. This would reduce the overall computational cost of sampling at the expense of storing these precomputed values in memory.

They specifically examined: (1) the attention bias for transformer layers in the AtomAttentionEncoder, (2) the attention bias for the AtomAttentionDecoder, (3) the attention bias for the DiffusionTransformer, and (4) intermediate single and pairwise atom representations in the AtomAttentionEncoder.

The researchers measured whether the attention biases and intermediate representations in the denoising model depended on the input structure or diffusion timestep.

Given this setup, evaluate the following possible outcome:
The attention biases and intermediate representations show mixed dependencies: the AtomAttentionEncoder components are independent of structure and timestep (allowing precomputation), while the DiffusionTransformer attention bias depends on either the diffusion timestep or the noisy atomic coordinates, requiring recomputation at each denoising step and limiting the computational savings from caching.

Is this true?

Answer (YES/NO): NO